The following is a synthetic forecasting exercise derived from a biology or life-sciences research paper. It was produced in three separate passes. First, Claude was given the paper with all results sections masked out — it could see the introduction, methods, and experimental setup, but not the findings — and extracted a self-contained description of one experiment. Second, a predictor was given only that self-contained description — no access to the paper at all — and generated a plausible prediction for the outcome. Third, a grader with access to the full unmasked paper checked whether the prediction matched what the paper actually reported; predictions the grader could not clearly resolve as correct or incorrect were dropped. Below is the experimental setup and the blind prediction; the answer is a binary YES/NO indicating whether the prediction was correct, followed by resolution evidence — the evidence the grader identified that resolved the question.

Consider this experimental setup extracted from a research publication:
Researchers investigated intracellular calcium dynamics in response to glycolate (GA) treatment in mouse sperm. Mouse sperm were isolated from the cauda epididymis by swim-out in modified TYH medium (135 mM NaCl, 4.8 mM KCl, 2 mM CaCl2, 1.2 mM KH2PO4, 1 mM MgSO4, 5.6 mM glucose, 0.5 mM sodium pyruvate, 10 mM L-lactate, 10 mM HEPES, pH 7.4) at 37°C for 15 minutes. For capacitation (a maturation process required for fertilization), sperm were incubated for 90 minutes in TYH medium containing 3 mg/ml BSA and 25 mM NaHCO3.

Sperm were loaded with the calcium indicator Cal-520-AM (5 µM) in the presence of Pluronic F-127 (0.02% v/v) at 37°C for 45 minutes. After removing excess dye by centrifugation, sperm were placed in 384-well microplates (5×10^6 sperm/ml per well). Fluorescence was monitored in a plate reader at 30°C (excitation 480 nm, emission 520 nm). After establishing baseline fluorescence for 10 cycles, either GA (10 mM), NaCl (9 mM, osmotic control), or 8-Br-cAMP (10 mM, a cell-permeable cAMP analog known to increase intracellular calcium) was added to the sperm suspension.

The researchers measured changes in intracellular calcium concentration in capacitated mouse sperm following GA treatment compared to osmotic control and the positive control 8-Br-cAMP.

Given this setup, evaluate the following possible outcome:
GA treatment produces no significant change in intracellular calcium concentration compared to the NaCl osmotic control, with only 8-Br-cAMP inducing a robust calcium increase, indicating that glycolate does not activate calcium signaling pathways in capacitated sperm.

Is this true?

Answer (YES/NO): NO